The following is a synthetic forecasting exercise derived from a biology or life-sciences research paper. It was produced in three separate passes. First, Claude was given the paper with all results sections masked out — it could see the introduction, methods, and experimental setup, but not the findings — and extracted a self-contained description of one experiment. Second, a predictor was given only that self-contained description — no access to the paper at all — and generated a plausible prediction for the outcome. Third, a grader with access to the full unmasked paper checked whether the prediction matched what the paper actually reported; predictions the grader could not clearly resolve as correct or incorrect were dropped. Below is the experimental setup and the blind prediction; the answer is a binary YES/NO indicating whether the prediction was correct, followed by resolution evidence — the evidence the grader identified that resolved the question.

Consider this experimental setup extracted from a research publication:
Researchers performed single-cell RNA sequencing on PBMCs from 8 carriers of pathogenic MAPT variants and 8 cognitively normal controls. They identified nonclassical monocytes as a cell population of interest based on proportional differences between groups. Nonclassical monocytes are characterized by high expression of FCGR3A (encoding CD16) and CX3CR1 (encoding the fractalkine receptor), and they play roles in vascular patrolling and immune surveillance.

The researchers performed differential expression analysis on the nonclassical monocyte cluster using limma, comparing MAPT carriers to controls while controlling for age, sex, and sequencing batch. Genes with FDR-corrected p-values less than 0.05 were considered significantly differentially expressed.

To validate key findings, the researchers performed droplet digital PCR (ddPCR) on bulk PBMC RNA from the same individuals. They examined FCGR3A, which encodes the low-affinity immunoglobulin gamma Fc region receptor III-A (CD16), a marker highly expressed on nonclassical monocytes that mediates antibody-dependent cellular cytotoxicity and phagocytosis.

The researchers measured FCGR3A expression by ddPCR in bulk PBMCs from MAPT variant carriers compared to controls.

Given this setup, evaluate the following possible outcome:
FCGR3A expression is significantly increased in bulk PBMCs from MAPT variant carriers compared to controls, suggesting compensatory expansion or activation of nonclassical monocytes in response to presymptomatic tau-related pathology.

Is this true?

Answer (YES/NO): NO